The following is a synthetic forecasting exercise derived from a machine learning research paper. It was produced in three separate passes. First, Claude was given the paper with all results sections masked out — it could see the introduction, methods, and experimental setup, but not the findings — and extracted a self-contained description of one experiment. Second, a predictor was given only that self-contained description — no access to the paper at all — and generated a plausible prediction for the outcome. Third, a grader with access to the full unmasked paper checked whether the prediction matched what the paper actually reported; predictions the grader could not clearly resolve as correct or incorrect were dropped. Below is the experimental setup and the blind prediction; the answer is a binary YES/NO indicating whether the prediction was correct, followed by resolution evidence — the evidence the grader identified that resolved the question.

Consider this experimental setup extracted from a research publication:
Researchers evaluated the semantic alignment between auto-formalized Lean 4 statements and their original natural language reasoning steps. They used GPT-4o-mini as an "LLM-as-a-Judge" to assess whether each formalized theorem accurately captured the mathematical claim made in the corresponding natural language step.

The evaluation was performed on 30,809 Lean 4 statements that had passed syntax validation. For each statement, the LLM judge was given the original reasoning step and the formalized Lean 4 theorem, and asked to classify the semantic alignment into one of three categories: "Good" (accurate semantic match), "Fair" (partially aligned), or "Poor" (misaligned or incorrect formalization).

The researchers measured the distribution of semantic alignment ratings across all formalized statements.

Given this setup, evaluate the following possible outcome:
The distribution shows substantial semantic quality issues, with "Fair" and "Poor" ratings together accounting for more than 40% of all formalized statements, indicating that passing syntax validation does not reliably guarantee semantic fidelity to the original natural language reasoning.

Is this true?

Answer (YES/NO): NO